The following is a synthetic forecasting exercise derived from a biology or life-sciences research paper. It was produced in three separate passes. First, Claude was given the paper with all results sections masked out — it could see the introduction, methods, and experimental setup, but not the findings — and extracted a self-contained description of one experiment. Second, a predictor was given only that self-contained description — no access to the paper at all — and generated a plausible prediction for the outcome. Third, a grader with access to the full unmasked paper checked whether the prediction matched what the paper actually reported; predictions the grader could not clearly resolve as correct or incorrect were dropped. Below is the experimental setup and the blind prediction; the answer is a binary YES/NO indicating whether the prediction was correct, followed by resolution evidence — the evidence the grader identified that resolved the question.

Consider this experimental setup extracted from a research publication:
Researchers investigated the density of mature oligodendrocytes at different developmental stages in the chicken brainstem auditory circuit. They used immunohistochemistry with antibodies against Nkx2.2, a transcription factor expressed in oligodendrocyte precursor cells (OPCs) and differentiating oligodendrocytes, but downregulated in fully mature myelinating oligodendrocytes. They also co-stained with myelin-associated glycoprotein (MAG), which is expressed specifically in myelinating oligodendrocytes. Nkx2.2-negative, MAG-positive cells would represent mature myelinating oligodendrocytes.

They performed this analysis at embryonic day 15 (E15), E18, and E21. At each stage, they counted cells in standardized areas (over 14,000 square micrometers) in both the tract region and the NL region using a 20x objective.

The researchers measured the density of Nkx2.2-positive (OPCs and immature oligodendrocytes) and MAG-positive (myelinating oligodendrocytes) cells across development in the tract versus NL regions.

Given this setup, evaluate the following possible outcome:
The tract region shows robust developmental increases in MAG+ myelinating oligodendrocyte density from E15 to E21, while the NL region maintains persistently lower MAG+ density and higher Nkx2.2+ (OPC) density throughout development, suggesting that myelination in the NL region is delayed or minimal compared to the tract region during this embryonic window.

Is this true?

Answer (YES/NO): NO